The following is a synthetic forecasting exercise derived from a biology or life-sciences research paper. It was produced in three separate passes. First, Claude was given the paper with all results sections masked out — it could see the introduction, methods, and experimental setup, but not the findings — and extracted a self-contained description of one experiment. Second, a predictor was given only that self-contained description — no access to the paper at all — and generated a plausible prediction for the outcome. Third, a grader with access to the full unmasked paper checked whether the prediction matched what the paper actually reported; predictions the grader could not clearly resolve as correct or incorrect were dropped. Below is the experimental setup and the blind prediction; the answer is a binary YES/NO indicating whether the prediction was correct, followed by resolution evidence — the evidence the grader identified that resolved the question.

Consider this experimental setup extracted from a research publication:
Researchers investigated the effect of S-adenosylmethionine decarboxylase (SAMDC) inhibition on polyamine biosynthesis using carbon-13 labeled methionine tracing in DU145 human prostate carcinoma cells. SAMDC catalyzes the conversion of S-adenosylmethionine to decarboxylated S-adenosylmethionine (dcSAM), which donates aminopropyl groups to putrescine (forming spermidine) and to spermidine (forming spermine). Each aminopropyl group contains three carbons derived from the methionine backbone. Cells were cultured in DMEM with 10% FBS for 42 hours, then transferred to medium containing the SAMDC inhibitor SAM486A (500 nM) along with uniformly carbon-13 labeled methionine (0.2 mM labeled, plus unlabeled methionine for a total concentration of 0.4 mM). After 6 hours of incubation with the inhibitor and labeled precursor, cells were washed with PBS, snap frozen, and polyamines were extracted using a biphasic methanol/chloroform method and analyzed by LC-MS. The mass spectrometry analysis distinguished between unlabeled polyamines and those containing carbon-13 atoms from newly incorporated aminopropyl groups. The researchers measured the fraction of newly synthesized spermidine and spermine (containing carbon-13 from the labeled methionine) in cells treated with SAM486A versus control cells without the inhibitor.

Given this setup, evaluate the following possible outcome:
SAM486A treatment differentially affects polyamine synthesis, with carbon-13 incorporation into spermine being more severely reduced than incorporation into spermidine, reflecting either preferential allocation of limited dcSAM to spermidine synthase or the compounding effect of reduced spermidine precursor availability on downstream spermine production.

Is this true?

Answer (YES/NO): NO